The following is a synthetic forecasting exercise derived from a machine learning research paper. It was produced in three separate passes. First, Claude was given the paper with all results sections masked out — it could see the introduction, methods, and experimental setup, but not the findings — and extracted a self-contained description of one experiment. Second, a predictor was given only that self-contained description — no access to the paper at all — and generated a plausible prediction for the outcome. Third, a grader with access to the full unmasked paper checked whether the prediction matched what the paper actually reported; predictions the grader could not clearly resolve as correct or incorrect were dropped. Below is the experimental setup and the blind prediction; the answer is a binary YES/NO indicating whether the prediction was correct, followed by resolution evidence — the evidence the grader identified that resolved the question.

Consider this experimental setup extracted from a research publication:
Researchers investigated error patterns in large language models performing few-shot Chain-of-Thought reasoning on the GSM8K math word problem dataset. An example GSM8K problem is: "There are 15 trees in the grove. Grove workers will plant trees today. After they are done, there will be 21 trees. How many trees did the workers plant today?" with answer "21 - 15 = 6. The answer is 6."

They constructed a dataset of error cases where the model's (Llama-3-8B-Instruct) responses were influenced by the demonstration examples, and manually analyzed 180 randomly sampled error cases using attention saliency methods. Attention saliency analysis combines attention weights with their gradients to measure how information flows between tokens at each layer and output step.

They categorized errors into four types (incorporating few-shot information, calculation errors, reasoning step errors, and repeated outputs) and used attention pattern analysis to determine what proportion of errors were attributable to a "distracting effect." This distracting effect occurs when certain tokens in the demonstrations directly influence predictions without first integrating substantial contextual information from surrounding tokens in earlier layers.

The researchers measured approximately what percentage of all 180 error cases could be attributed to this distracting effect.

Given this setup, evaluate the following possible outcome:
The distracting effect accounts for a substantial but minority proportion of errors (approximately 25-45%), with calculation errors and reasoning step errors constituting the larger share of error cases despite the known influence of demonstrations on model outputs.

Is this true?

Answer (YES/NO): NO